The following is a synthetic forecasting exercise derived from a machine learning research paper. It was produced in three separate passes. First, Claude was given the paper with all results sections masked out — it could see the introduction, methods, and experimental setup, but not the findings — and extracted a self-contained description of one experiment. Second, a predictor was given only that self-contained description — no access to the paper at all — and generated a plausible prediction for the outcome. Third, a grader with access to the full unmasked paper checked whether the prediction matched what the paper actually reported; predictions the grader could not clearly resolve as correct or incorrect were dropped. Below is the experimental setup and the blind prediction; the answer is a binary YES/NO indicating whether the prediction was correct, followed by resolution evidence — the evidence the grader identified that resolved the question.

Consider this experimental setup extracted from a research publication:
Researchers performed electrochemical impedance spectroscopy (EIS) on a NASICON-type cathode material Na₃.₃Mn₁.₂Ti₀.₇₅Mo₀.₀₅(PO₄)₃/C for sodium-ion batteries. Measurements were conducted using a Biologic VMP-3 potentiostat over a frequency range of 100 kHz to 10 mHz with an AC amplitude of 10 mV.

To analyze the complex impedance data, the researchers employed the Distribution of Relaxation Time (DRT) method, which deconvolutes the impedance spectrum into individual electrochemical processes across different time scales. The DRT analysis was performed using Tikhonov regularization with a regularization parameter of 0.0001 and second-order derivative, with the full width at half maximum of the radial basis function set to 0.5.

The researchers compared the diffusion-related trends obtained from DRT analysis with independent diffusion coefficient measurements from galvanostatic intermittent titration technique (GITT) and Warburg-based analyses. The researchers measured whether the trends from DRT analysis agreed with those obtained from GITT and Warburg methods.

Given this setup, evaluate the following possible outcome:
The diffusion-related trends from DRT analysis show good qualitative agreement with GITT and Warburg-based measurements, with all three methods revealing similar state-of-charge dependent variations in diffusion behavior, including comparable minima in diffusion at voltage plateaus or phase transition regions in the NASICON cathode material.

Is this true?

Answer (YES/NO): YES